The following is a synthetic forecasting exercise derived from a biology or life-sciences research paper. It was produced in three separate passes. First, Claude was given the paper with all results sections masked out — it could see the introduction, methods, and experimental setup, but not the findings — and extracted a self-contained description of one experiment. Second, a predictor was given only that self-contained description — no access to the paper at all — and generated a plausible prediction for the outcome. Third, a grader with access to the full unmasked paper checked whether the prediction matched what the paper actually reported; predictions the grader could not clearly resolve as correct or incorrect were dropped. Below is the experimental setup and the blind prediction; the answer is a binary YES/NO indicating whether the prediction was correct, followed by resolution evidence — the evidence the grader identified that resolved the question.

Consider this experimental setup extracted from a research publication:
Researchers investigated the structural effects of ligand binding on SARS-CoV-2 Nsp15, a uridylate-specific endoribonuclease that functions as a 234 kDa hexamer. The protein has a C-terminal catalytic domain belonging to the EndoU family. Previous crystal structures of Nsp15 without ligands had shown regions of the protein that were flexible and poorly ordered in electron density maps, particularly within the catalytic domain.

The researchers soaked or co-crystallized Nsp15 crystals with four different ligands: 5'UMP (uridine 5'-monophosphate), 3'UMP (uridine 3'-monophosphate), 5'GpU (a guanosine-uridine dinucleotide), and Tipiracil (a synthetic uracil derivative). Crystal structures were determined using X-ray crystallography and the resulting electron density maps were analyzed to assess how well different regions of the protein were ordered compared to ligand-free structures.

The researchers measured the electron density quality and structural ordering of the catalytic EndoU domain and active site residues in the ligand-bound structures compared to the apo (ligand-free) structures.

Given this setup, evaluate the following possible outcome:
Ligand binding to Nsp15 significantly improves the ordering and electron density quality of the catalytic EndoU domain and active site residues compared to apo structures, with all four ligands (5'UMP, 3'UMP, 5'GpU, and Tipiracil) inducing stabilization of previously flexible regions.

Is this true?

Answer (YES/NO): YES